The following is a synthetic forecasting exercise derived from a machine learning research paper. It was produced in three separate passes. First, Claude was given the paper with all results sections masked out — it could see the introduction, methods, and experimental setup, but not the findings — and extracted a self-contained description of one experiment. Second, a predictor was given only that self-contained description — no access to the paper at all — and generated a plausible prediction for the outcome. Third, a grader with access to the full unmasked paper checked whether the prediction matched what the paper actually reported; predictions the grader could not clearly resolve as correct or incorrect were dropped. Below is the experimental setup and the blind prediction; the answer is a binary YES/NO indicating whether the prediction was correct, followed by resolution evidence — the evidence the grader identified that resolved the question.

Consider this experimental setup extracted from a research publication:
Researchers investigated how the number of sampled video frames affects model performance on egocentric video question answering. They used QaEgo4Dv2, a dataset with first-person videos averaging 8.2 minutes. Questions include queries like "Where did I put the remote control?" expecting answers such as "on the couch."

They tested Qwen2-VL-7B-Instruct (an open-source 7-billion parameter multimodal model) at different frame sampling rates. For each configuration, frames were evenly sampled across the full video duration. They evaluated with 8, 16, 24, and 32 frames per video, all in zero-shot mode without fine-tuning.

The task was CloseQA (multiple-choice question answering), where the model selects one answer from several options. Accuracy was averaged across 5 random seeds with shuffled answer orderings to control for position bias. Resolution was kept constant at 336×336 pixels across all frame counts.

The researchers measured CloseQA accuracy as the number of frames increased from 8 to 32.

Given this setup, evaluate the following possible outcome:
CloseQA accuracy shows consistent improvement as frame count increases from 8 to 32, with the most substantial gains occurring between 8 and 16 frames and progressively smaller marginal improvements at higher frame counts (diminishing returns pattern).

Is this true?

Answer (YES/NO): NO